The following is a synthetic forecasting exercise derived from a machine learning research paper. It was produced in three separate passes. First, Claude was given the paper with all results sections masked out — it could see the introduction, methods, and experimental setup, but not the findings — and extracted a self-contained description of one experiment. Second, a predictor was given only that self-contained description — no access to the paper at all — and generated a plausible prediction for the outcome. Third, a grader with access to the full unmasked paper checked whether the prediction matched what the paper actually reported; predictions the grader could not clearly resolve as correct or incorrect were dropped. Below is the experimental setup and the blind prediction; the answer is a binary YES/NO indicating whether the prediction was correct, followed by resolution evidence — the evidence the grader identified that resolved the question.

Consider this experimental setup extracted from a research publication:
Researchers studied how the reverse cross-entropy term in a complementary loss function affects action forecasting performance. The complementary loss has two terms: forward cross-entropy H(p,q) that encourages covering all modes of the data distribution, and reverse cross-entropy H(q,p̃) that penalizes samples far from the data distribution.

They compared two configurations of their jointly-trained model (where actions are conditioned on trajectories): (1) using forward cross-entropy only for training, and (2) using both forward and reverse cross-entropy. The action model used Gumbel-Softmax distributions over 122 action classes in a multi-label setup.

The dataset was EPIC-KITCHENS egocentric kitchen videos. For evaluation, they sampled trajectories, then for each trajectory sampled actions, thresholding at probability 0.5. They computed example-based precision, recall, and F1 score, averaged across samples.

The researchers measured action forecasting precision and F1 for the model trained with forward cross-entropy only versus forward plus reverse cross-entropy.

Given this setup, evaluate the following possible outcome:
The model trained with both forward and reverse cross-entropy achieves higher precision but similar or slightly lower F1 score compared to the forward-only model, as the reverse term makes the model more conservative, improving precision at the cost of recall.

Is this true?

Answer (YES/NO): NO